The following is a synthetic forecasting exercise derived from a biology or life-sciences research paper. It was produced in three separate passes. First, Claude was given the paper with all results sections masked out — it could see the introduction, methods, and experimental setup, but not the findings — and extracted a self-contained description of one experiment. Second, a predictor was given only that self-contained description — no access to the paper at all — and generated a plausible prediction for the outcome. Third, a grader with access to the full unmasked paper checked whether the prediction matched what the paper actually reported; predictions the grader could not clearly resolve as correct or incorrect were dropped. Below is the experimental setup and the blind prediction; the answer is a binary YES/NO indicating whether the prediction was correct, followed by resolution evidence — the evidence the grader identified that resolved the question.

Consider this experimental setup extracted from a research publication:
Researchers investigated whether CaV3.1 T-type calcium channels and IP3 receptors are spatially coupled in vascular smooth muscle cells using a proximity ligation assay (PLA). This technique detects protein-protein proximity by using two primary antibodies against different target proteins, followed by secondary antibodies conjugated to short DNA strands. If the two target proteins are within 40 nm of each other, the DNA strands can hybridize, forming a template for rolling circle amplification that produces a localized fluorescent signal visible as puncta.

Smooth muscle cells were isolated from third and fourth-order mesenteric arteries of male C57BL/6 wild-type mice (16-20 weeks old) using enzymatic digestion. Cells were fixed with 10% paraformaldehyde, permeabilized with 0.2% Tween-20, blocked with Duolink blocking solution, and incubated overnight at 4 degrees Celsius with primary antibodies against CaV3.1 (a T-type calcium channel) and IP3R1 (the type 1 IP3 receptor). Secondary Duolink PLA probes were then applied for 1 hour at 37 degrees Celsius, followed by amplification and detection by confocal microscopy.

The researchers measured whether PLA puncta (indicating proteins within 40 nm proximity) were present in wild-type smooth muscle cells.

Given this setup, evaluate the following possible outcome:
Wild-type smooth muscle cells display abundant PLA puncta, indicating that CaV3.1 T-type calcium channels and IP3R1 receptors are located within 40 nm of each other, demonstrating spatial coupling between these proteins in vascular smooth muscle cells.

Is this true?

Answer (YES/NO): YES